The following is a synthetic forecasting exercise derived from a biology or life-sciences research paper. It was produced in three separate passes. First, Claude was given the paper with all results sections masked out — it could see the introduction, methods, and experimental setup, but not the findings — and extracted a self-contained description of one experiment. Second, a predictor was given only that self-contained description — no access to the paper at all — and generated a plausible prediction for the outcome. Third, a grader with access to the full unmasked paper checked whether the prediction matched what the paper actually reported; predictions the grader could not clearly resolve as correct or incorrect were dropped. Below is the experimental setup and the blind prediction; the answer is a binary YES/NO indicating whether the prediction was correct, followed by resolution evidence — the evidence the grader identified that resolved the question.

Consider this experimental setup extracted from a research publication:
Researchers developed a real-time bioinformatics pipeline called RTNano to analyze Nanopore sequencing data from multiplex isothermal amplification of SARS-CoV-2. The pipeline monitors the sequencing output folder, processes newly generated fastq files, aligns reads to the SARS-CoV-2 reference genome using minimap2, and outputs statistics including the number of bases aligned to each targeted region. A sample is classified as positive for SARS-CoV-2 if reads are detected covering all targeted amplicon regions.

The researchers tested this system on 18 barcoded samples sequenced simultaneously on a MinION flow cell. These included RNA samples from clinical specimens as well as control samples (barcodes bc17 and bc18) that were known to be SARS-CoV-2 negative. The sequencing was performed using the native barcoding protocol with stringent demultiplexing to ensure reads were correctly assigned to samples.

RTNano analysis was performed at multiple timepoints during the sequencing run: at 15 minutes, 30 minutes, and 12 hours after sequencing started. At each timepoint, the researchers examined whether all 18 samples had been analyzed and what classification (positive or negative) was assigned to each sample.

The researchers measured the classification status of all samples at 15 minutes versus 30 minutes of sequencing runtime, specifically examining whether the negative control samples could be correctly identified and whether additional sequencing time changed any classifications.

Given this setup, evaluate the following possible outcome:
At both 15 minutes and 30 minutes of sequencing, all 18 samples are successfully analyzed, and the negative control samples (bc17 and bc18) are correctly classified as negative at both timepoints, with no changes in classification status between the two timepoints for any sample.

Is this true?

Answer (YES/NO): NO